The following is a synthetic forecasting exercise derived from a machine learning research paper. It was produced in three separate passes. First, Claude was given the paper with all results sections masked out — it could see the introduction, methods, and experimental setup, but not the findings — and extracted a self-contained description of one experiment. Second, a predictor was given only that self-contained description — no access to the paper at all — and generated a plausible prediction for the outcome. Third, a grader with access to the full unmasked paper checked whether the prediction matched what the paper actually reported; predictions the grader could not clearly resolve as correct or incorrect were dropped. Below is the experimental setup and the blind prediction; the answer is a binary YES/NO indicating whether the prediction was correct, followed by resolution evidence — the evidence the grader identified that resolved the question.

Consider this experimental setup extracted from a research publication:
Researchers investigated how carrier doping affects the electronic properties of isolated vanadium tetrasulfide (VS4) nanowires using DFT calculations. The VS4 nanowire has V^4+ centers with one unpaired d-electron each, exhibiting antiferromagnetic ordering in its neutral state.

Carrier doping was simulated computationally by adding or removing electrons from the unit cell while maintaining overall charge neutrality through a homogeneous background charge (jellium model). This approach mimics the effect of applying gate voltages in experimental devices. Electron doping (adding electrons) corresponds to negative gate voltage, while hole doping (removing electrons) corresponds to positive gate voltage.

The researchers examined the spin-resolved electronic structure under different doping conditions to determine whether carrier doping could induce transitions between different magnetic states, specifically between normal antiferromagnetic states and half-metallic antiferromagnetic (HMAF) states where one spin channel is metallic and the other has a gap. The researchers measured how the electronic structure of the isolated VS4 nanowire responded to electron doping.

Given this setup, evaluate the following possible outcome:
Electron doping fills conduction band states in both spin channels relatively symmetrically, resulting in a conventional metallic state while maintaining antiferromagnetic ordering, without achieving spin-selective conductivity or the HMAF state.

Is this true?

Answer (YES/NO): NO